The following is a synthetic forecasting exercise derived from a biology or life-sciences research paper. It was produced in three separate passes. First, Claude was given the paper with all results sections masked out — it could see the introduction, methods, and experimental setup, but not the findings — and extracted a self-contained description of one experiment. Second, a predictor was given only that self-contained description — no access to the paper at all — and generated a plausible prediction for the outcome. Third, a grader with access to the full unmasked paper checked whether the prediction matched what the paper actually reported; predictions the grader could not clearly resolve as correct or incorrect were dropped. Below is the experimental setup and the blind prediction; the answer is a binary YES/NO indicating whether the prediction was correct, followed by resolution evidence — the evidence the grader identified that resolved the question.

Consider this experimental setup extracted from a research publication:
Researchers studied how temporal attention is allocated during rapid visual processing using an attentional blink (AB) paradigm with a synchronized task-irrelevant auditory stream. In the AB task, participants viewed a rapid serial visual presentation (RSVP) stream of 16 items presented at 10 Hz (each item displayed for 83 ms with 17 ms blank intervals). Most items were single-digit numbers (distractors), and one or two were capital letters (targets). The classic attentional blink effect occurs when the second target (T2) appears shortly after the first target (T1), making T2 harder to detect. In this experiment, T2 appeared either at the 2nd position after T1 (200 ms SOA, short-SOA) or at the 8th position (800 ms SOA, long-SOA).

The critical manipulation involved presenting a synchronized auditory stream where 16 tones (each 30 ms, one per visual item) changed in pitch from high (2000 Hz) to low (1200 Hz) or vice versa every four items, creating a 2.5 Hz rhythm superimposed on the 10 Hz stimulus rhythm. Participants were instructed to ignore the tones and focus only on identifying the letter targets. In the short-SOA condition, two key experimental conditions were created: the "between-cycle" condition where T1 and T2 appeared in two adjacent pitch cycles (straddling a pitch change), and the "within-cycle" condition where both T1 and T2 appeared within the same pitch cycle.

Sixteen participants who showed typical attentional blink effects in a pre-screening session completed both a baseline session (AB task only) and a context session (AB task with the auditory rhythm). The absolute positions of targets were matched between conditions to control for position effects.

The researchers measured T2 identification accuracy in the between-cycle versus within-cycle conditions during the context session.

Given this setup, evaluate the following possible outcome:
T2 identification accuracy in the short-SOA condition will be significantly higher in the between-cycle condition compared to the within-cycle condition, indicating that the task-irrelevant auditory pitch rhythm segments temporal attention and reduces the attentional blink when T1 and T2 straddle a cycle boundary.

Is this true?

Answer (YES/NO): YES